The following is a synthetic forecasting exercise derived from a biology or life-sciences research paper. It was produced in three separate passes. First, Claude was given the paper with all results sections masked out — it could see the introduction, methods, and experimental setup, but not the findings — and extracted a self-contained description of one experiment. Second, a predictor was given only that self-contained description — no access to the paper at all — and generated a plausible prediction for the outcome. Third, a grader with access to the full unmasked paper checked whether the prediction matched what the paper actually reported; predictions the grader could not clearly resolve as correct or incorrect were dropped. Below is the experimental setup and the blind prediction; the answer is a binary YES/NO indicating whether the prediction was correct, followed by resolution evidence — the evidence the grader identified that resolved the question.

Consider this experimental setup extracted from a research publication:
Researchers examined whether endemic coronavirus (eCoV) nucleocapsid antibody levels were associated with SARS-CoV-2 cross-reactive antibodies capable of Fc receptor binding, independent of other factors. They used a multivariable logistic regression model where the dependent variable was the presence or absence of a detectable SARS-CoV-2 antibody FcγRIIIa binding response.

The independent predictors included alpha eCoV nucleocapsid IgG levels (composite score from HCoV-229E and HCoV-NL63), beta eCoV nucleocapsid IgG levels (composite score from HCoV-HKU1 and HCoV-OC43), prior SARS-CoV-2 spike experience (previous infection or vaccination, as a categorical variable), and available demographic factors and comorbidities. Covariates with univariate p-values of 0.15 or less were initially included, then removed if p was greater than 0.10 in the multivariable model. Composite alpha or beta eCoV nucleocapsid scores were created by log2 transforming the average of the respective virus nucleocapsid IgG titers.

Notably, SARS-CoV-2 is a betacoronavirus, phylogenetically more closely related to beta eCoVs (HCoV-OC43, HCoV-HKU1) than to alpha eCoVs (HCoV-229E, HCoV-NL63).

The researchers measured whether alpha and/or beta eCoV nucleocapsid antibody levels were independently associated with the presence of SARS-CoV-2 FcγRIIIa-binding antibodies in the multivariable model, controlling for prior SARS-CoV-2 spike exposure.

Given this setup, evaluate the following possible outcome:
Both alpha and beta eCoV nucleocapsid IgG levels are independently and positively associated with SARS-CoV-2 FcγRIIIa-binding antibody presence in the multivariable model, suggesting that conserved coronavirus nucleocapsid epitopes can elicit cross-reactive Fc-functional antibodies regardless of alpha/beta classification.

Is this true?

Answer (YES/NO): NO